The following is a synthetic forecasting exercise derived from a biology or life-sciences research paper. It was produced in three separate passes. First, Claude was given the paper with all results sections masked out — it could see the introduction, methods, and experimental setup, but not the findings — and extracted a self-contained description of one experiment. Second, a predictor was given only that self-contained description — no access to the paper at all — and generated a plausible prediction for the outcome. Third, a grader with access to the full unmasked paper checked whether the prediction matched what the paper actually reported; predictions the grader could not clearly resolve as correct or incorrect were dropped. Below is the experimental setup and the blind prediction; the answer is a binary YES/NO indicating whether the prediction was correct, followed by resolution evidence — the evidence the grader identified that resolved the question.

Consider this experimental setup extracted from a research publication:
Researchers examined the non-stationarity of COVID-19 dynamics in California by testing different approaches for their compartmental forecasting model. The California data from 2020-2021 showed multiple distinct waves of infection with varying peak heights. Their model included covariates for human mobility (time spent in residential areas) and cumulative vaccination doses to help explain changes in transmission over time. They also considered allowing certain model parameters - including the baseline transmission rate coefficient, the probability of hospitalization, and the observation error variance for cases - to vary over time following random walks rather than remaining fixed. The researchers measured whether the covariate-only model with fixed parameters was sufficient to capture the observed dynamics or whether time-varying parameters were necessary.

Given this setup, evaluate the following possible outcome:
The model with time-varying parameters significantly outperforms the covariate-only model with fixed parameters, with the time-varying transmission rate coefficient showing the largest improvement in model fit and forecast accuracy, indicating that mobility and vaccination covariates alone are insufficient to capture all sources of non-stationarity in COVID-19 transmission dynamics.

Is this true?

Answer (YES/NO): NO